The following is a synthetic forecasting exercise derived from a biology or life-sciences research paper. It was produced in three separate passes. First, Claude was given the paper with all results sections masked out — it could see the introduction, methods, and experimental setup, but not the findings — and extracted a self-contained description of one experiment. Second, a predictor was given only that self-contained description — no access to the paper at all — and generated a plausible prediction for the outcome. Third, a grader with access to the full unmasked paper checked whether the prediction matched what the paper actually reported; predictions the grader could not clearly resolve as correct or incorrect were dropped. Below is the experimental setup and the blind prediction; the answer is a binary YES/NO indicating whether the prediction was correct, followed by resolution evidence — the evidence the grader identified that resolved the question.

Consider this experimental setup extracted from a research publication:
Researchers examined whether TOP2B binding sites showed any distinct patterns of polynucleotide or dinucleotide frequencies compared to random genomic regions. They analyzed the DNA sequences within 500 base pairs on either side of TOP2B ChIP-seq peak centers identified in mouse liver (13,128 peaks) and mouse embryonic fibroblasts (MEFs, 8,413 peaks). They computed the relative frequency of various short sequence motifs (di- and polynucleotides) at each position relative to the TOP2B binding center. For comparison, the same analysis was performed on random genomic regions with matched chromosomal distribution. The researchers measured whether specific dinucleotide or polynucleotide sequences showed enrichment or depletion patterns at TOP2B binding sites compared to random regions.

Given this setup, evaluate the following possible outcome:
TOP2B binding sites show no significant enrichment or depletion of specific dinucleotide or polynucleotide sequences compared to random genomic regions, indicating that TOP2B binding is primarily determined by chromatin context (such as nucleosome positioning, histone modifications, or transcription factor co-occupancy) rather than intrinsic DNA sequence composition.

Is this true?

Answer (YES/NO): NO